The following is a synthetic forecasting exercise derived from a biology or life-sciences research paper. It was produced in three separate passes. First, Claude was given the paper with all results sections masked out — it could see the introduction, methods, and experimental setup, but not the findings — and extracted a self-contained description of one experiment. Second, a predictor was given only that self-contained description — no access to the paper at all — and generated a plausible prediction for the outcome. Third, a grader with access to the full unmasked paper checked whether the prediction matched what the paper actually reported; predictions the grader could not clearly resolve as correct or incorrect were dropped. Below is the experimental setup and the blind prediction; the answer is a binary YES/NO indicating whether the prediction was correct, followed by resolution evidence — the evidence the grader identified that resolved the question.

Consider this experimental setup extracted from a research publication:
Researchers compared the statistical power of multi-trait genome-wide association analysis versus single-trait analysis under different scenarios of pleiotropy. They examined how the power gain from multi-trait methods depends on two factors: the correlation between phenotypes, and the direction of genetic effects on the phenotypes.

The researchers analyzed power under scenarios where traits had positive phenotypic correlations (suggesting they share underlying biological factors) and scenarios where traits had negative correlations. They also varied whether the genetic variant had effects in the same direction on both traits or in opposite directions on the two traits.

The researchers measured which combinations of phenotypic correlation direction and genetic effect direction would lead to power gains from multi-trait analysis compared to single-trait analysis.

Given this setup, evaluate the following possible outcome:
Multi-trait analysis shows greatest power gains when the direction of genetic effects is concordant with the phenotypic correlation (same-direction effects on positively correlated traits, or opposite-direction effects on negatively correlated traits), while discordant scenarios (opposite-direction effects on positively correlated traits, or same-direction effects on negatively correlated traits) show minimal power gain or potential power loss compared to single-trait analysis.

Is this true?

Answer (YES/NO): NO